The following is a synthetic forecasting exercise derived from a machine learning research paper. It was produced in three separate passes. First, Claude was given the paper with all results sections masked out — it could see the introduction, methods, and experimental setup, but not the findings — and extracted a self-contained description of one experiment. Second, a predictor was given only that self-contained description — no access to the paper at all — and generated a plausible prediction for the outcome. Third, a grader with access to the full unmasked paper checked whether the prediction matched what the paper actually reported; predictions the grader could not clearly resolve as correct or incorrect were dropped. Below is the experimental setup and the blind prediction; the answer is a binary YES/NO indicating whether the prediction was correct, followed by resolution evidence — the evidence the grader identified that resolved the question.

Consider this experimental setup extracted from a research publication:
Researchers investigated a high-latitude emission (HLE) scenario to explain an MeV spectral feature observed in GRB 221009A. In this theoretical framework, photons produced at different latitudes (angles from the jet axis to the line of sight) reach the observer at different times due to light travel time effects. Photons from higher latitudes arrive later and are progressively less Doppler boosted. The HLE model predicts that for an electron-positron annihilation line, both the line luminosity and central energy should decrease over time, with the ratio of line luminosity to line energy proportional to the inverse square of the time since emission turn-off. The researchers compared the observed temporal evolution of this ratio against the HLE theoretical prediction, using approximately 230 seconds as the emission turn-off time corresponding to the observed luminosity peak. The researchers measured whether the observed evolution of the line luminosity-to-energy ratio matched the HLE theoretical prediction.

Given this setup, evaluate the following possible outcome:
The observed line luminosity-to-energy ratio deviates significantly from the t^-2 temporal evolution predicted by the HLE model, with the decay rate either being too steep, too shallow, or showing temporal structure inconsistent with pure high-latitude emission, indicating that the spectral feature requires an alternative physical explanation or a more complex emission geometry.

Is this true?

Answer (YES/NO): NO